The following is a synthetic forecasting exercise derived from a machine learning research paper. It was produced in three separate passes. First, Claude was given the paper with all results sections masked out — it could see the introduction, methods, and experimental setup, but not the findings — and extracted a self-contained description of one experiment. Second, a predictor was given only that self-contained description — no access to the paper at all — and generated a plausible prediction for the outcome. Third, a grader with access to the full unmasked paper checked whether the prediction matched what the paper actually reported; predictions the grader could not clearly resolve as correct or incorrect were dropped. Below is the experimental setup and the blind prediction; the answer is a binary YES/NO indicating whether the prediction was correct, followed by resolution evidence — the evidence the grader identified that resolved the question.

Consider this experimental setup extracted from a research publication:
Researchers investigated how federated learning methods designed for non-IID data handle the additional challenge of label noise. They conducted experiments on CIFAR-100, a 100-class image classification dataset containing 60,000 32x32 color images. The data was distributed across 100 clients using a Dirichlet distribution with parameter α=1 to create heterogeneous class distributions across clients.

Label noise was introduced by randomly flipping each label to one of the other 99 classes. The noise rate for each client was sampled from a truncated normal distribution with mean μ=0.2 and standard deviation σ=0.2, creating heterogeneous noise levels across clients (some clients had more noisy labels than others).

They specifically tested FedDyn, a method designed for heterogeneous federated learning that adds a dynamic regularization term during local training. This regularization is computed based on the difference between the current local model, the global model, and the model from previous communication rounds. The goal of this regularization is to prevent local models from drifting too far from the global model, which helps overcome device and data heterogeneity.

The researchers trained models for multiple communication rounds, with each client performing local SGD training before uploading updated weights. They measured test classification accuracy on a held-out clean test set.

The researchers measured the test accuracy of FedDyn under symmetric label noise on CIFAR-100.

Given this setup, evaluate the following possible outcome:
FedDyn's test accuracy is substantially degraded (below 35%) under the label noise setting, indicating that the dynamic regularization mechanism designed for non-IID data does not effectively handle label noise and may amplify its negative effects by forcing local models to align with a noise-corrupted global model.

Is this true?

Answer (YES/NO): YES